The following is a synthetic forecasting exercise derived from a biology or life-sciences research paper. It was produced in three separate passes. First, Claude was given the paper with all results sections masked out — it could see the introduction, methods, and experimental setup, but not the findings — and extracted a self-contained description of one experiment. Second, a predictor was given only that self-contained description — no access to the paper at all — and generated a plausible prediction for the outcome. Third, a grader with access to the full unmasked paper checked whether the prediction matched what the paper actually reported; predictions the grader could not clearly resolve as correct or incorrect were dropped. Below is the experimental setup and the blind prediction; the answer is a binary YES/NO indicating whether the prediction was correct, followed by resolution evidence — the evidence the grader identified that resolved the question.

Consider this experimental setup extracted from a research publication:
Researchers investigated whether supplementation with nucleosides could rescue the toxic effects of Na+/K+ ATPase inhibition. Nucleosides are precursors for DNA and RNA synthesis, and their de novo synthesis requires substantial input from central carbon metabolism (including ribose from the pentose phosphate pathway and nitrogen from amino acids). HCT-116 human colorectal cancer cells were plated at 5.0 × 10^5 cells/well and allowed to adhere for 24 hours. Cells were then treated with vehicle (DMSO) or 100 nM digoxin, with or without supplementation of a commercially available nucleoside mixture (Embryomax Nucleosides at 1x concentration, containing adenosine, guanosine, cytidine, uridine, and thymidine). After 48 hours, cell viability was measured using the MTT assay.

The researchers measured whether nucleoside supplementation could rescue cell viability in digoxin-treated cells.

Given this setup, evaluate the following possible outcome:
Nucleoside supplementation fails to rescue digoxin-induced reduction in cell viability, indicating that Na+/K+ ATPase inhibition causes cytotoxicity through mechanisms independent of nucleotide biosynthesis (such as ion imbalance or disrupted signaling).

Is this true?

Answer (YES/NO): NO